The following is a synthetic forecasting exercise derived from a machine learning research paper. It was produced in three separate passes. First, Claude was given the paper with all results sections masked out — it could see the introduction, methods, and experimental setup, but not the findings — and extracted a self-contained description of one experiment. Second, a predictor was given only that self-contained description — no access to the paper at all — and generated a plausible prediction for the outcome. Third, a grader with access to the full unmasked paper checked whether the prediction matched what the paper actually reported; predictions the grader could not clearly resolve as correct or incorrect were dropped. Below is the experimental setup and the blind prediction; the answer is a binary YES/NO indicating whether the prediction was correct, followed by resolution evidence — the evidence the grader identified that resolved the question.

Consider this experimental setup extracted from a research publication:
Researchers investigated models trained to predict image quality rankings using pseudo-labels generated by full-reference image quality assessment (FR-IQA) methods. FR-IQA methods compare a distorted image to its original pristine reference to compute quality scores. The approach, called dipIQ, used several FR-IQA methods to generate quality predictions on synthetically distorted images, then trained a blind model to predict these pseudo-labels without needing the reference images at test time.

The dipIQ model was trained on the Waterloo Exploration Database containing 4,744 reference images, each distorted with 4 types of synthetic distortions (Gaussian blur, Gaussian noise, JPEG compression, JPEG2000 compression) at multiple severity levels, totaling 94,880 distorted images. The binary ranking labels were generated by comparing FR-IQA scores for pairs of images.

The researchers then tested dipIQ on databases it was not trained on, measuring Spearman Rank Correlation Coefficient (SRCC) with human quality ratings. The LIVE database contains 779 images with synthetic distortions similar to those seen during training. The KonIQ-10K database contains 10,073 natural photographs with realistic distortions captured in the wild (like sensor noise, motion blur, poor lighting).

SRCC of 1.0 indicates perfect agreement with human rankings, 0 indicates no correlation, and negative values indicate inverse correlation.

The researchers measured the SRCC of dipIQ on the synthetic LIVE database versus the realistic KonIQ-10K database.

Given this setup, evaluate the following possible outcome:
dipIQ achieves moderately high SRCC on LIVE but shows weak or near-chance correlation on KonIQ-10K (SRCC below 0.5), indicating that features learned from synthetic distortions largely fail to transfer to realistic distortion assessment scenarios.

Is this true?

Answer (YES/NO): NO